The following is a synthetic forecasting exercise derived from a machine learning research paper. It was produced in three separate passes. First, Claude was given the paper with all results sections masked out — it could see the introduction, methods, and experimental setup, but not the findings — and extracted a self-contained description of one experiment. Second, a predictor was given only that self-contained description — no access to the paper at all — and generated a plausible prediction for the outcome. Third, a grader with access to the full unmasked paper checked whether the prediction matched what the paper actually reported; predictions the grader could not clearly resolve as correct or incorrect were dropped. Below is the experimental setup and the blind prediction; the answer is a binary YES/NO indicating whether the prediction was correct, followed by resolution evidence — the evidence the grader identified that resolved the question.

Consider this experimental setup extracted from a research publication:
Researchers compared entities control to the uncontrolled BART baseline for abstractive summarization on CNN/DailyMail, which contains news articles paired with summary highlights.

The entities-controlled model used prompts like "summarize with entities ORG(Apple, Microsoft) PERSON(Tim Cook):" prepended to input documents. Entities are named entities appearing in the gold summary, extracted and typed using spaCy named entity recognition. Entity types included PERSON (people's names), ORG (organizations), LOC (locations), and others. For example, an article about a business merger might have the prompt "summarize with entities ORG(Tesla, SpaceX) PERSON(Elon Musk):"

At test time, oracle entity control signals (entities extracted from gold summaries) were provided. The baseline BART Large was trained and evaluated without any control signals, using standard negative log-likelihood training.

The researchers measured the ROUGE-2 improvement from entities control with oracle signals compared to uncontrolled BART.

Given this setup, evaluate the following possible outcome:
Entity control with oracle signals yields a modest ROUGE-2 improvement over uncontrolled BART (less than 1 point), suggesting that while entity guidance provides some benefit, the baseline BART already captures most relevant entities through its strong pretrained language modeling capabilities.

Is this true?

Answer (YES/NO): NO